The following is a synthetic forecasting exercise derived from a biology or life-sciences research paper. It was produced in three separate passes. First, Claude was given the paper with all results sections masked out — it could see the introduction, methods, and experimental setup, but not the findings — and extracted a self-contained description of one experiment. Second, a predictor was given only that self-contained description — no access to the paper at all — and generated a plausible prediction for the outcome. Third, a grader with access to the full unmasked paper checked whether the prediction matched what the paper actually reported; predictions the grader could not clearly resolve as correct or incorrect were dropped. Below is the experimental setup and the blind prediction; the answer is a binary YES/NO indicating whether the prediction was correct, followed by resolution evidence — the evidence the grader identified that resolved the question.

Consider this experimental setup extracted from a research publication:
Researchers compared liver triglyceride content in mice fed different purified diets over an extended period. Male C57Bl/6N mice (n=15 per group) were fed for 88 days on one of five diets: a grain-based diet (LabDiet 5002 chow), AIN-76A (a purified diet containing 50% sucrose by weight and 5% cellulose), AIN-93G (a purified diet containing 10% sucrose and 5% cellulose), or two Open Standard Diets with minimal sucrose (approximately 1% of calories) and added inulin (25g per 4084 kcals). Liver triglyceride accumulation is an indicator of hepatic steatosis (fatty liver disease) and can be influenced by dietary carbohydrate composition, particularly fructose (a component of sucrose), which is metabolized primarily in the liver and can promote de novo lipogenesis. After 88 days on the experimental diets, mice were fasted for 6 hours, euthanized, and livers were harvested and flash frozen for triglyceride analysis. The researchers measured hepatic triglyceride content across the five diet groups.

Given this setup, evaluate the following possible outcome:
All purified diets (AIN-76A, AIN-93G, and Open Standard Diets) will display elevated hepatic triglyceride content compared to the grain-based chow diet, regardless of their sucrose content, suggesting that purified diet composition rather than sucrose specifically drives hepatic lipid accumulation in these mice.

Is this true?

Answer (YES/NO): NO